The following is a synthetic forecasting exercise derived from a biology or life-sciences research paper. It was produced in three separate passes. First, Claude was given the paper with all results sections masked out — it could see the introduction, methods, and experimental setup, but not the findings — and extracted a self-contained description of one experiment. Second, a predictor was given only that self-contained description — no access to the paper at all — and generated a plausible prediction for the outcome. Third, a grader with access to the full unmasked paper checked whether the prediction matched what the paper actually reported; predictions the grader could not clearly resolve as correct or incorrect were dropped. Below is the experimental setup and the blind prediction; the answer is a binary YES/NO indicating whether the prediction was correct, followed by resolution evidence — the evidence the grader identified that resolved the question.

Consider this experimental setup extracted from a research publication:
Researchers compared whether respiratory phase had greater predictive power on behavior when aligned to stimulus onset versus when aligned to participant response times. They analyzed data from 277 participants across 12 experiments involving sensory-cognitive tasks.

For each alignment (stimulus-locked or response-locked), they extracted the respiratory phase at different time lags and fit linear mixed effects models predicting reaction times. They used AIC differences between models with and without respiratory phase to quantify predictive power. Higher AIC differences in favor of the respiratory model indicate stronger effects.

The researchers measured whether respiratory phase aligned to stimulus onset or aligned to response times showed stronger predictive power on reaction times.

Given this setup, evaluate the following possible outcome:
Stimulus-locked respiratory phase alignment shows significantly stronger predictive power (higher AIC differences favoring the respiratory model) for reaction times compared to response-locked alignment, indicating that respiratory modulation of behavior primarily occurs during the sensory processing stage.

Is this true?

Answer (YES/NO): NO